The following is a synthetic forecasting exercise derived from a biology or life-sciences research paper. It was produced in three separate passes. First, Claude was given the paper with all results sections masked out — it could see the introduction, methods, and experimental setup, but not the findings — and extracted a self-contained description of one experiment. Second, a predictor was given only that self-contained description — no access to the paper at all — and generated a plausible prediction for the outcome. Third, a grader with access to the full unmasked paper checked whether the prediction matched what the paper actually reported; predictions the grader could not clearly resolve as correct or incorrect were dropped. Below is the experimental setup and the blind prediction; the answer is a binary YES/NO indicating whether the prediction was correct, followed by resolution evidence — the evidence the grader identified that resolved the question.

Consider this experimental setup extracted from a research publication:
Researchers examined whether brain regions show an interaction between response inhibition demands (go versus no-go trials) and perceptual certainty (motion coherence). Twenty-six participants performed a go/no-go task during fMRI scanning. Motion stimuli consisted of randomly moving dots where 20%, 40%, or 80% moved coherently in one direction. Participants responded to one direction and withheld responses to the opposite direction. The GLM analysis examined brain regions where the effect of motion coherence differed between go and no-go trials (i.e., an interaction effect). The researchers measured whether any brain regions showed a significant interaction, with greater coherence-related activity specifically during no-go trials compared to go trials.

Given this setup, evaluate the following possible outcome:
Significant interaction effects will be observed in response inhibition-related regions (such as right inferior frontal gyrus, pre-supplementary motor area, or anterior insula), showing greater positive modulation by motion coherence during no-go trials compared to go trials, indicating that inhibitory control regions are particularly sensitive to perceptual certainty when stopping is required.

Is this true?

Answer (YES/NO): NO